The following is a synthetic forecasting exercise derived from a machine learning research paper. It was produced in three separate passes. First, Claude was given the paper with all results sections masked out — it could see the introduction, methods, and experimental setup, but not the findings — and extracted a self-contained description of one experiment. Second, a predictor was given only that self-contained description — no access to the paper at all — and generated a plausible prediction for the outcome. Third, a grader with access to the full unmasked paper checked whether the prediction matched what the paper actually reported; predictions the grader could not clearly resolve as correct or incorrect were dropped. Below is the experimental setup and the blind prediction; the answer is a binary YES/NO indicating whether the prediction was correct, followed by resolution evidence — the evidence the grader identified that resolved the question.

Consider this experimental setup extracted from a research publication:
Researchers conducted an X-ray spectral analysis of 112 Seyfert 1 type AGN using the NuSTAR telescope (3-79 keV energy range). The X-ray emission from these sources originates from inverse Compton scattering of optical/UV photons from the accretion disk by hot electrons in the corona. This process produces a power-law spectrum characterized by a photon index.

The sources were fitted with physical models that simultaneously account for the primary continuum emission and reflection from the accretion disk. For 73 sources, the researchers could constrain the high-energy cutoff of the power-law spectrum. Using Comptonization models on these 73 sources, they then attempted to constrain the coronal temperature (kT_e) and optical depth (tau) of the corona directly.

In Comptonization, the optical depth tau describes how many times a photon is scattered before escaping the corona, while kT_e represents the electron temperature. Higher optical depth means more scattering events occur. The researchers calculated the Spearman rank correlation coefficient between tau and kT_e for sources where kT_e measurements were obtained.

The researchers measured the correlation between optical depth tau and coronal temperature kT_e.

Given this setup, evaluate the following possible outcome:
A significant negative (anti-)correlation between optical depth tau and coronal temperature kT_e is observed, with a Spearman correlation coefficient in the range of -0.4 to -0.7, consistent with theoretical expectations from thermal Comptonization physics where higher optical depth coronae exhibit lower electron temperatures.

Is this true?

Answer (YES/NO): NO